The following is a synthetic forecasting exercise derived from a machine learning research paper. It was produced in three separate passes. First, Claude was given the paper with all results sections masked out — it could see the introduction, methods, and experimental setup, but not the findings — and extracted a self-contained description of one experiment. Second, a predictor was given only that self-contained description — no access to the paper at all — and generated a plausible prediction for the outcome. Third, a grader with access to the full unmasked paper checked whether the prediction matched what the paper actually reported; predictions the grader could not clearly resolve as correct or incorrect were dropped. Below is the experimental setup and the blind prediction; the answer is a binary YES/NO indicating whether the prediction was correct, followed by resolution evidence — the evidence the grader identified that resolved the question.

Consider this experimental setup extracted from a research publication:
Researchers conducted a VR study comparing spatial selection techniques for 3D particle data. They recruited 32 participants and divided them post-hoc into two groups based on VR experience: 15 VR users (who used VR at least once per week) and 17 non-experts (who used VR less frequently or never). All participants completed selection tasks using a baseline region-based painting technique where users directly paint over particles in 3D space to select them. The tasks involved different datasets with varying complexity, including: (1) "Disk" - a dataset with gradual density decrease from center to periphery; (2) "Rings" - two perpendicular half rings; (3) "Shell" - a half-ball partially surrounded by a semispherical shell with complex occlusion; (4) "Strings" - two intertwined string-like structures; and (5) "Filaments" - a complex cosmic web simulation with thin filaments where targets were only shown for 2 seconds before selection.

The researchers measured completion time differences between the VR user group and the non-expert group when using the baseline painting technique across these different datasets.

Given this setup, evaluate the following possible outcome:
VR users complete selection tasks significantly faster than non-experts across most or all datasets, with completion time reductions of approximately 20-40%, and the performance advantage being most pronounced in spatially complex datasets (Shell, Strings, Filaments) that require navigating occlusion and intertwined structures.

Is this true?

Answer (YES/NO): NO